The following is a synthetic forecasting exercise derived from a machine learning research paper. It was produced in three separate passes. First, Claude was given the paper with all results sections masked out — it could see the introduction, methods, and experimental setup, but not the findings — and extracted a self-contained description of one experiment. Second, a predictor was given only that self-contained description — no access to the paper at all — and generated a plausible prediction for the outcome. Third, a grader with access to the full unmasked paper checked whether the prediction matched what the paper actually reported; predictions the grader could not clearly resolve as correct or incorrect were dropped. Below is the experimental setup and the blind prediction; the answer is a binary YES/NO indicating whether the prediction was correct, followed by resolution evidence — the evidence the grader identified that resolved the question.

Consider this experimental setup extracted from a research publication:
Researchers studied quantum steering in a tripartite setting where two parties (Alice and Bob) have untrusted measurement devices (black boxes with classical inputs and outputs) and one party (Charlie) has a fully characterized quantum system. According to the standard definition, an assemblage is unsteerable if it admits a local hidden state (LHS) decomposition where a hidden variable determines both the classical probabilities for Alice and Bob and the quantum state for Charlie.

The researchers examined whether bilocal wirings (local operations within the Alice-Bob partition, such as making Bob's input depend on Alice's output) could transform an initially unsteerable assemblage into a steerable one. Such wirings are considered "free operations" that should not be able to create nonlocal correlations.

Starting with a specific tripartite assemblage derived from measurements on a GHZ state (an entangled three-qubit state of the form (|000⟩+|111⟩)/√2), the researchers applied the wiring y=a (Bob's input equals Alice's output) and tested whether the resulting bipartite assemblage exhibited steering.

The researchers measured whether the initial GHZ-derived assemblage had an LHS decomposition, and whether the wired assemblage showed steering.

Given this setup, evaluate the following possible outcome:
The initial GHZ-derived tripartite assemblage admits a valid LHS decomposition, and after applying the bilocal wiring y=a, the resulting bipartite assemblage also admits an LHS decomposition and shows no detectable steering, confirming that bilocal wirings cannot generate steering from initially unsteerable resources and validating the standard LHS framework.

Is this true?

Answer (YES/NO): NO